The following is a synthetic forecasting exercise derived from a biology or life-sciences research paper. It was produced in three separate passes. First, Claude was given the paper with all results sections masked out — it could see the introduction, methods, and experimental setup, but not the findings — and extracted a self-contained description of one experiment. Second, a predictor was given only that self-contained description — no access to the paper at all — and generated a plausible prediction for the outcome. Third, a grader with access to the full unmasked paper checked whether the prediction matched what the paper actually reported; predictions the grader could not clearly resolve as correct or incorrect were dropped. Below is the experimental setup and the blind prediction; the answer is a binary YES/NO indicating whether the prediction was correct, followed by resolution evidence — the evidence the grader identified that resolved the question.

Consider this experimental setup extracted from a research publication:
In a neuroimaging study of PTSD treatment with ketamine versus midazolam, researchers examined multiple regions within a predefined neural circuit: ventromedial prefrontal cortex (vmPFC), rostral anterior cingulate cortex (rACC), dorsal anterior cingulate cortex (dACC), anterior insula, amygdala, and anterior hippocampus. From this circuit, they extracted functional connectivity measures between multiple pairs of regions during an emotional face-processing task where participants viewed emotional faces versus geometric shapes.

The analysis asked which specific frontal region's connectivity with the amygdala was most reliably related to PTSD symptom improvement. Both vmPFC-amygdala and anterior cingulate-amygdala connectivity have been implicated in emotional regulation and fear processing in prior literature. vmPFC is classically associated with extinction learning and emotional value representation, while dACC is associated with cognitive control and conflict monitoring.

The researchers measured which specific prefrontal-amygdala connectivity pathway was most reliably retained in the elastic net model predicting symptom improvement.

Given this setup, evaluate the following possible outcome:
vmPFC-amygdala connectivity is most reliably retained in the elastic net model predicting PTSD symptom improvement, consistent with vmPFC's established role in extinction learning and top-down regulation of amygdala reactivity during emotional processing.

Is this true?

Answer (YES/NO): YES